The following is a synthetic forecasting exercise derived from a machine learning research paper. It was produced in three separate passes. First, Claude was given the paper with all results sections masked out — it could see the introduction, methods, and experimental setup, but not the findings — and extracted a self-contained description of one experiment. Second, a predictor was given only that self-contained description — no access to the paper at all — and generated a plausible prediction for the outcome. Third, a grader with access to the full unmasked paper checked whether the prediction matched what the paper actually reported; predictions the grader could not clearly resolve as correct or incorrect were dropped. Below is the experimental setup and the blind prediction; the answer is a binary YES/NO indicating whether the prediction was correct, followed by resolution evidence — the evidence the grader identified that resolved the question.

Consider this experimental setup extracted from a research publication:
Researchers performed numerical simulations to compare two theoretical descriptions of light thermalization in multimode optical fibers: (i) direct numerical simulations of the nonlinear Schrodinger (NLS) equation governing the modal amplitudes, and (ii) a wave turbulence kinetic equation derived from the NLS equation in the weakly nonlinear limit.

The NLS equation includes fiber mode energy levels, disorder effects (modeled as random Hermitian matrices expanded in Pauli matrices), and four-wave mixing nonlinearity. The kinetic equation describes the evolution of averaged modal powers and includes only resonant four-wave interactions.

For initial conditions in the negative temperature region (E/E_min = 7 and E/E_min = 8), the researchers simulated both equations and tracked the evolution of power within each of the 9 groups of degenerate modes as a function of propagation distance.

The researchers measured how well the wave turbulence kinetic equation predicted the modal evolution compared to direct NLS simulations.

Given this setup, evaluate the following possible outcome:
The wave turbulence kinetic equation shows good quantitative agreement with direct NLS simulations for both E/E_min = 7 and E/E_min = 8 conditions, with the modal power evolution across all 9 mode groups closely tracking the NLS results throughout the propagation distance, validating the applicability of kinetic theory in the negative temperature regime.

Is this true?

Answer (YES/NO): YES